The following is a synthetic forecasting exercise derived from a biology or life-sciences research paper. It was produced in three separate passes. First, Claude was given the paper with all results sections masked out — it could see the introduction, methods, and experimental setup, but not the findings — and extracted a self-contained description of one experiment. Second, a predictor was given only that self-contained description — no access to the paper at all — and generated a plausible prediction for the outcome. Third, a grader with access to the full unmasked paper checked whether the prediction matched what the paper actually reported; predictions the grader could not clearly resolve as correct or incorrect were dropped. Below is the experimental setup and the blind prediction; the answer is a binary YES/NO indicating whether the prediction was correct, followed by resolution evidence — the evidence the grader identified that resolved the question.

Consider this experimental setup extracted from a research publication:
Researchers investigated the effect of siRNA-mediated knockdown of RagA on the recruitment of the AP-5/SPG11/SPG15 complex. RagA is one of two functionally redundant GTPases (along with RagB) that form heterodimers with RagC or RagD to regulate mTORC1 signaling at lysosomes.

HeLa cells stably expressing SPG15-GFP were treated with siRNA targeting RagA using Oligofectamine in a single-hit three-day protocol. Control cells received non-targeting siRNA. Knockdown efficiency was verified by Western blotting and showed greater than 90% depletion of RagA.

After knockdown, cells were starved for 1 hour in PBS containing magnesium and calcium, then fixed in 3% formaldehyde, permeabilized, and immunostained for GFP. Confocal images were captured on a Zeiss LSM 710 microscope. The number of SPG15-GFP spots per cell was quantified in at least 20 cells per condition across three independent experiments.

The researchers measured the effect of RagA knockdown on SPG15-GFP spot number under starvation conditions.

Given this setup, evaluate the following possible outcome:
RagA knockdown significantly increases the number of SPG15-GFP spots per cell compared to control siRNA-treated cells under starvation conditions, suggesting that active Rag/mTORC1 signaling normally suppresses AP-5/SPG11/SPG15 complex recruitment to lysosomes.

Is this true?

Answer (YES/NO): NO